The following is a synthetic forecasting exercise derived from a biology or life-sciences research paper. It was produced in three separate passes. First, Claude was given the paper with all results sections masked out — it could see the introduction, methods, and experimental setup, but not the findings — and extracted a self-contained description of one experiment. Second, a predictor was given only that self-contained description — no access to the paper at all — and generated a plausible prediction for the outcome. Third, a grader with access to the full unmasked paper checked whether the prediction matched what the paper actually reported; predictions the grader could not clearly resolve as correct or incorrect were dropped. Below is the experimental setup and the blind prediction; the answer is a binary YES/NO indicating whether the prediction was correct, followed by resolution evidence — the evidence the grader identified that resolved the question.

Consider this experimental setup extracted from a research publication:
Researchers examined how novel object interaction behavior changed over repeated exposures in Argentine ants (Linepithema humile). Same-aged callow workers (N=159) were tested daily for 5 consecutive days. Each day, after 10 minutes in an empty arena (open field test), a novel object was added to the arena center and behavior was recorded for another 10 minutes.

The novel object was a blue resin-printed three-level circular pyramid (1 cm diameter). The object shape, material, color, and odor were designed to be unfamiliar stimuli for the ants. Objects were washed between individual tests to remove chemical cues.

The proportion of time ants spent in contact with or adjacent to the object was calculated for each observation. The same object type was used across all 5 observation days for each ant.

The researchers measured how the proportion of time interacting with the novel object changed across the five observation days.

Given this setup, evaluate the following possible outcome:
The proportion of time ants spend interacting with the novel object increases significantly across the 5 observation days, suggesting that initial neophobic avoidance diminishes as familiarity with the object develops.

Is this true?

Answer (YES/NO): YES